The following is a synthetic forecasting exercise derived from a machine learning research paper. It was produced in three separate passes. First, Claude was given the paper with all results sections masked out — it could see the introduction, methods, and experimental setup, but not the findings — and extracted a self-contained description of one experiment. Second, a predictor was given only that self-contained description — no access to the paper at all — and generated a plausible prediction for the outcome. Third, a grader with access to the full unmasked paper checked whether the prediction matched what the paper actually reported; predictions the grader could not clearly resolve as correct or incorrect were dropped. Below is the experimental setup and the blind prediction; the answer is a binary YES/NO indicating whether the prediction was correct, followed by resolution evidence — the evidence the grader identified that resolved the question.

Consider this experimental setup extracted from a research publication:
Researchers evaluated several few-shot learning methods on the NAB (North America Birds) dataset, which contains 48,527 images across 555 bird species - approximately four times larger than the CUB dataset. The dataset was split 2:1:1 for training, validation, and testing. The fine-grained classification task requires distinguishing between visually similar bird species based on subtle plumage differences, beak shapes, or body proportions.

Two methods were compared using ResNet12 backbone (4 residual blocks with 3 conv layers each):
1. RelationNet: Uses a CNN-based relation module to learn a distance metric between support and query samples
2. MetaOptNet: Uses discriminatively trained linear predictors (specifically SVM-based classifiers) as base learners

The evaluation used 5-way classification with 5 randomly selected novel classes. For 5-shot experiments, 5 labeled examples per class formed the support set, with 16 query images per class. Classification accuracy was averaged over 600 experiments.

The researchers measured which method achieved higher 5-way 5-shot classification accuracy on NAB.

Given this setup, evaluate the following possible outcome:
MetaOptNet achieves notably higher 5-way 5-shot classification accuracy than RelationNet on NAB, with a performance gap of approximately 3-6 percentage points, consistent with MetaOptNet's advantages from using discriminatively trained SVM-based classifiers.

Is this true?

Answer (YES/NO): NO